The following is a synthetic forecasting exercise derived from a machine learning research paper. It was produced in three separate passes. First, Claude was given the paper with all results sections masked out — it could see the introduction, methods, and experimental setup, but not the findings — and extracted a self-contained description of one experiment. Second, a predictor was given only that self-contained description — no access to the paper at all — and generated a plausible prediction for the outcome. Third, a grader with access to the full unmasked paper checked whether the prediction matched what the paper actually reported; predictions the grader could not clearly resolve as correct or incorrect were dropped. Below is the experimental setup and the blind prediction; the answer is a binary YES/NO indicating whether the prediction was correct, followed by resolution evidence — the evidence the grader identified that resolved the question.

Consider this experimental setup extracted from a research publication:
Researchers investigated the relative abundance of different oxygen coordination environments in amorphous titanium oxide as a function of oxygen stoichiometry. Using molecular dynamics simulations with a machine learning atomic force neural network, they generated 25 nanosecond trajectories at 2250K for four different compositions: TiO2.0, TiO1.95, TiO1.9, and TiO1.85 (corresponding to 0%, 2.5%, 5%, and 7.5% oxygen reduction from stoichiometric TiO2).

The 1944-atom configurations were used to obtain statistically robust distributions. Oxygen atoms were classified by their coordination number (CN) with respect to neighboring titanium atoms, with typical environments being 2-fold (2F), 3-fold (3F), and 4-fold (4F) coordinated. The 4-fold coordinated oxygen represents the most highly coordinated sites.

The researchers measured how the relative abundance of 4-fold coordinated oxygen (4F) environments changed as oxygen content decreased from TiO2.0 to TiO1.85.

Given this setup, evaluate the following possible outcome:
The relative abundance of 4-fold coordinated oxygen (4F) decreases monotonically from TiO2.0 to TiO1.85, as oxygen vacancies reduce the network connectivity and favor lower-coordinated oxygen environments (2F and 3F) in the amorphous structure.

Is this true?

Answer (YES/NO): NO